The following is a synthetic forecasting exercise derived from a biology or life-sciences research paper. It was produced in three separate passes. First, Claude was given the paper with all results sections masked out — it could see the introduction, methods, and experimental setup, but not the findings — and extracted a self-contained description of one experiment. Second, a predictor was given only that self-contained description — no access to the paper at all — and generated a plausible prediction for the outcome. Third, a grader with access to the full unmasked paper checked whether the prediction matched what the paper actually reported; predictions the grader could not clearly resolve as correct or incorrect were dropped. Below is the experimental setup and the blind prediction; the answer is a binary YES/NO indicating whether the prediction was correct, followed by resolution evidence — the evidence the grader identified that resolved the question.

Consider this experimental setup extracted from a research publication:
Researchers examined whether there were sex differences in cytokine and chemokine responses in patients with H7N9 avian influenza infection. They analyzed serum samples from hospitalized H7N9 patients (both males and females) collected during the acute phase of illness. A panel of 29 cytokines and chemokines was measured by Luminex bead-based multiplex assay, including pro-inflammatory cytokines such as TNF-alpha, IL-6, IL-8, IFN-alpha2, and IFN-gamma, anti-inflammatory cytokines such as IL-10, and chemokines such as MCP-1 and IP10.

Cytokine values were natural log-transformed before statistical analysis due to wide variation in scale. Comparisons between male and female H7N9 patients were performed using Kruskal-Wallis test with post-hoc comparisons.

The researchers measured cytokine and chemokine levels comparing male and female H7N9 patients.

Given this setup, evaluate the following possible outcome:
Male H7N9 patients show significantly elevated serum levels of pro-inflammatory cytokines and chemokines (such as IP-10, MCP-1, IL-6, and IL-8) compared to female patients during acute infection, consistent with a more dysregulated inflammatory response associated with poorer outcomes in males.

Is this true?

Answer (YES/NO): NO